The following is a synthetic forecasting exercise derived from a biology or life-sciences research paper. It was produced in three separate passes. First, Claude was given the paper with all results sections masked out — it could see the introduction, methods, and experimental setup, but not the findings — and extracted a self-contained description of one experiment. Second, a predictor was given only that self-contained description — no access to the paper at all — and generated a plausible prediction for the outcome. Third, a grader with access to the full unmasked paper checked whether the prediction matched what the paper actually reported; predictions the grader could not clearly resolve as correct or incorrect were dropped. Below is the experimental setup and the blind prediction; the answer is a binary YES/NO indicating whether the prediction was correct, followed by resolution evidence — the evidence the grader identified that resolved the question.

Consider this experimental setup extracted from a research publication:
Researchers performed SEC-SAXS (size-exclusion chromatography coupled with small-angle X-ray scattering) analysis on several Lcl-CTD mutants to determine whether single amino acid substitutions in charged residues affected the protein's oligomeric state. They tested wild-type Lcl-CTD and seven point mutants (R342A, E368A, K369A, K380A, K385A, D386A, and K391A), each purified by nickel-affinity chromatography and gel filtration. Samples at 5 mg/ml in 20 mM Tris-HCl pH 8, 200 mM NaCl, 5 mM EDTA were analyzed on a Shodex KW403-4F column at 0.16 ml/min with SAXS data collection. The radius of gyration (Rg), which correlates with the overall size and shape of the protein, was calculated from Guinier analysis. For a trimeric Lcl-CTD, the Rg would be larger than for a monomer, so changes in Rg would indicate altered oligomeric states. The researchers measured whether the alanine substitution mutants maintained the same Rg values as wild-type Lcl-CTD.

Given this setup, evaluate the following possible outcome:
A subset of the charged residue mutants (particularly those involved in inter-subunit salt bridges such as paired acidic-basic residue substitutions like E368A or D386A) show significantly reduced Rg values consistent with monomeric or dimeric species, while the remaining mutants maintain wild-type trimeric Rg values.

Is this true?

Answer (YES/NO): NO